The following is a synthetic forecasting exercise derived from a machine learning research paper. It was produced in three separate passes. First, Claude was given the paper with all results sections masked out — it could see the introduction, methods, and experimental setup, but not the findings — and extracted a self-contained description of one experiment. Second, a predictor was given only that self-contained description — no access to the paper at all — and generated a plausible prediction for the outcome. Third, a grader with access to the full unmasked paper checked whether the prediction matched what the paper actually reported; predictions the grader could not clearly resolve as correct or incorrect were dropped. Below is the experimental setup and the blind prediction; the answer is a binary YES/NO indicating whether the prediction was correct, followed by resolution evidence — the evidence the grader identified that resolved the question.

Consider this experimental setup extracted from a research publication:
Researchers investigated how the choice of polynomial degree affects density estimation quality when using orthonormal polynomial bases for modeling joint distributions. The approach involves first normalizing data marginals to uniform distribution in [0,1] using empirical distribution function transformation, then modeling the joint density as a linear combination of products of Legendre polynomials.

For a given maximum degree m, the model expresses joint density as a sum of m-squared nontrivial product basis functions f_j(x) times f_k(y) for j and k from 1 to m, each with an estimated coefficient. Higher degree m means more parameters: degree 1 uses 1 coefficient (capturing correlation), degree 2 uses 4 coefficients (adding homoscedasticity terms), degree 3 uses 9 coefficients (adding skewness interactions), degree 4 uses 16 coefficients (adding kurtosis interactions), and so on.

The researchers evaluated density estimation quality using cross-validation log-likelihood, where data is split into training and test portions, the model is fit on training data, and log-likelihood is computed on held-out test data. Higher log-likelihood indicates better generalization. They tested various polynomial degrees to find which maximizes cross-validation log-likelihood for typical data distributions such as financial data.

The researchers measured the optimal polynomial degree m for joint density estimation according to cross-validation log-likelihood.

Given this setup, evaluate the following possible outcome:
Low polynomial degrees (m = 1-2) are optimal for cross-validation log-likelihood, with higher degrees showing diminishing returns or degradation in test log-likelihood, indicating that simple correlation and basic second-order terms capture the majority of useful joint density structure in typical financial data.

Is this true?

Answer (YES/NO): NO